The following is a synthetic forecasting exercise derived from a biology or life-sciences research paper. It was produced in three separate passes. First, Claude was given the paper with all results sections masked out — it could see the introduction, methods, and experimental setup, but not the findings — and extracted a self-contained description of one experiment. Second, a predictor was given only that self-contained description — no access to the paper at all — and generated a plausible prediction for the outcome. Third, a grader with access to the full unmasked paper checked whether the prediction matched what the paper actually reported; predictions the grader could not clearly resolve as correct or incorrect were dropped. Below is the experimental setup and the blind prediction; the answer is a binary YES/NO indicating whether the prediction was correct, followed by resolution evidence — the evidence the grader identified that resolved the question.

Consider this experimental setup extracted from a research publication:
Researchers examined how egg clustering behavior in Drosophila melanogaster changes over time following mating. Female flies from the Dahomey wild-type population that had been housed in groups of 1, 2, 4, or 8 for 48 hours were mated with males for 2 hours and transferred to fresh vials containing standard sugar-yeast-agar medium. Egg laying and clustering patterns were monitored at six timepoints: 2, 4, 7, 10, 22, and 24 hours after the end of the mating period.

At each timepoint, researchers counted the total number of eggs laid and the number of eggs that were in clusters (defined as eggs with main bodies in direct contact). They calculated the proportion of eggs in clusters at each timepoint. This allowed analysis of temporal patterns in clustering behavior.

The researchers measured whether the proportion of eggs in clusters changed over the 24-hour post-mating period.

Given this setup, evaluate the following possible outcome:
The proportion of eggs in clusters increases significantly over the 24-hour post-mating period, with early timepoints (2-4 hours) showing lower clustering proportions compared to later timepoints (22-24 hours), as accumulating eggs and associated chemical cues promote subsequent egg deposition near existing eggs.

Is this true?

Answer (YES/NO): NO